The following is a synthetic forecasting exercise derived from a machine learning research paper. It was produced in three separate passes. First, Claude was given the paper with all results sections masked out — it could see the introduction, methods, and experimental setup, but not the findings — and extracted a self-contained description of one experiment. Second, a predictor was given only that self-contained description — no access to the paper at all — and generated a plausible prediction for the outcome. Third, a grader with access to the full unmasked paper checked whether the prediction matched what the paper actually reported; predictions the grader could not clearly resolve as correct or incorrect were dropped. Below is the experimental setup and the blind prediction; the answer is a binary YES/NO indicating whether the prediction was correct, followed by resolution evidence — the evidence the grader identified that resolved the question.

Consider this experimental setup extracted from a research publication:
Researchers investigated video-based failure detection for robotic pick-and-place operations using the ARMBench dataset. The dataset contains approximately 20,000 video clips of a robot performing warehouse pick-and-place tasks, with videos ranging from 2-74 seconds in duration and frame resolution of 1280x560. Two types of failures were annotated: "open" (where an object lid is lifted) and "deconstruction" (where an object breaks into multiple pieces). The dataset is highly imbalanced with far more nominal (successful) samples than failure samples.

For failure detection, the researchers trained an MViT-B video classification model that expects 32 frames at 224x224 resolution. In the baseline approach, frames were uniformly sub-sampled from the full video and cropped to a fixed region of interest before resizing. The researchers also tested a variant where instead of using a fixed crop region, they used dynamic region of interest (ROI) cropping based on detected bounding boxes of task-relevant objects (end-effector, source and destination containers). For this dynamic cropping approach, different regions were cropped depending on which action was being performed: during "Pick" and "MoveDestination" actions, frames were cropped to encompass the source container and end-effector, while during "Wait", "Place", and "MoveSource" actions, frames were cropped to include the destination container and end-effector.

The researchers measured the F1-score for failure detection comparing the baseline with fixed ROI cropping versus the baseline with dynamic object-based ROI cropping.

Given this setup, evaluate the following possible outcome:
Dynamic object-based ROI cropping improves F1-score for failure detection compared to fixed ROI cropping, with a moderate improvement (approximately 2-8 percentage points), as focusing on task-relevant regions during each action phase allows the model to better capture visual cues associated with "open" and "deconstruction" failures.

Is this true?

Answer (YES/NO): NO